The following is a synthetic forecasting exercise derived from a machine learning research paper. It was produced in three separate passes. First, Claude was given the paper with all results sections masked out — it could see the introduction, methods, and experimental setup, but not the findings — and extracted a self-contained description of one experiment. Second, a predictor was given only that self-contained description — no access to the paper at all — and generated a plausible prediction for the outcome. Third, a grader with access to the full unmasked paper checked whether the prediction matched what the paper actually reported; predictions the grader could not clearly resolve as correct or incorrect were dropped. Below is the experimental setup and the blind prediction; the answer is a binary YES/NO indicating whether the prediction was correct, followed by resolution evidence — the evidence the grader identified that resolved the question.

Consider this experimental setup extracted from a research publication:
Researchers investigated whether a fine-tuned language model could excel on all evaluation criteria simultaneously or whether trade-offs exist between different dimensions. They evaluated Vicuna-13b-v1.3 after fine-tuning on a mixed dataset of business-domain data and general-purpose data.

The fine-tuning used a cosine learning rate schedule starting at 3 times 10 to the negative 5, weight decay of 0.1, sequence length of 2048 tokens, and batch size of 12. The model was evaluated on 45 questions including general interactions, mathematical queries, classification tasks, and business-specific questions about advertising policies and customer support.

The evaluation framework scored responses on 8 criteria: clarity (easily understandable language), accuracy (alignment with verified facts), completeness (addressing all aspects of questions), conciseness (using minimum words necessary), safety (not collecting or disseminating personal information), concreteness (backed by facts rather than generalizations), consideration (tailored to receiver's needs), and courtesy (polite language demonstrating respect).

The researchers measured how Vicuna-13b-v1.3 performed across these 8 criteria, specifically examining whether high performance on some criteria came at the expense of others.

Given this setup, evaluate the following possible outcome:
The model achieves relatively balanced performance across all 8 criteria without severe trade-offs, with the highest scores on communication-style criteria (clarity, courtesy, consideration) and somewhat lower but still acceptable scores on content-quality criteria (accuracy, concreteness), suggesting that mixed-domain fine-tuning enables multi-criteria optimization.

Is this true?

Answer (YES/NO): NO